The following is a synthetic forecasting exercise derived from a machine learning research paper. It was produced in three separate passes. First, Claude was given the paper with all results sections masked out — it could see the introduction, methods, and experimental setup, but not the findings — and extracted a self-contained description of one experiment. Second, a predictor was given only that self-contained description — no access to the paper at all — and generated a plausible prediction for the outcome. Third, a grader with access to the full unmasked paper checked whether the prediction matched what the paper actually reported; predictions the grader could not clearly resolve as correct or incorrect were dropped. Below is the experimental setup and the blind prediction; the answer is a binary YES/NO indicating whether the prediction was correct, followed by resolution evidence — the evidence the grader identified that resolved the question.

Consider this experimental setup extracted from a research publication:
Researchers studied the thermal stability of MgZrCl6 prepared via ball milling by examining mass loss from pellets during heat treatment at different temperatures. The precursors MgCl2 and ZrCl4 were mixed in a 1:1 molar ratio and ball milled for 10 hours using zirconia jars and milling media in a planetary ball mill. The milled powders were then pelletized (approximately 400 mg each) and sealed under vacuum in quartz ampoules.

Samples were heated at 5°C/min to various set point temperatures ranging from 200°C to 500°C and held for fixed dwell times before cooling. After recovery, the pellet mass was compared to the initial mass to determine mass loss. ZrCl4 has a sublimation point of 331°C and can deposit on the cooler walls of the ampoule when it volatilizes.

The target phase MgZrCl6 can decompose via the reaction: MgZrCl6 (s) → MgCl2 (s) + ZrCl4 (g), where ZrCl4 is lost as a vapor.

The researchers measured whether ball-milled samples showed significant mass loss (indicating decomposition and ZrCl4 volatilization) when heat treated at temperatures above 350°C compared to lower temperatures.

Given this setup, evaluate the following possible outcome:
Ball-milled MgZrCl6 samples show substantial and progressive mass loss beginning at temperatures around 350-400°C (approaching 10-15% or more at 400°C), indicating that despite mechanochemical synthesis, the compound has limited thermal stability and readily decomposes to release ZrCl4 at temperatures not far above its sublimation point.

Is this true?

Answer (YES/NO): NO